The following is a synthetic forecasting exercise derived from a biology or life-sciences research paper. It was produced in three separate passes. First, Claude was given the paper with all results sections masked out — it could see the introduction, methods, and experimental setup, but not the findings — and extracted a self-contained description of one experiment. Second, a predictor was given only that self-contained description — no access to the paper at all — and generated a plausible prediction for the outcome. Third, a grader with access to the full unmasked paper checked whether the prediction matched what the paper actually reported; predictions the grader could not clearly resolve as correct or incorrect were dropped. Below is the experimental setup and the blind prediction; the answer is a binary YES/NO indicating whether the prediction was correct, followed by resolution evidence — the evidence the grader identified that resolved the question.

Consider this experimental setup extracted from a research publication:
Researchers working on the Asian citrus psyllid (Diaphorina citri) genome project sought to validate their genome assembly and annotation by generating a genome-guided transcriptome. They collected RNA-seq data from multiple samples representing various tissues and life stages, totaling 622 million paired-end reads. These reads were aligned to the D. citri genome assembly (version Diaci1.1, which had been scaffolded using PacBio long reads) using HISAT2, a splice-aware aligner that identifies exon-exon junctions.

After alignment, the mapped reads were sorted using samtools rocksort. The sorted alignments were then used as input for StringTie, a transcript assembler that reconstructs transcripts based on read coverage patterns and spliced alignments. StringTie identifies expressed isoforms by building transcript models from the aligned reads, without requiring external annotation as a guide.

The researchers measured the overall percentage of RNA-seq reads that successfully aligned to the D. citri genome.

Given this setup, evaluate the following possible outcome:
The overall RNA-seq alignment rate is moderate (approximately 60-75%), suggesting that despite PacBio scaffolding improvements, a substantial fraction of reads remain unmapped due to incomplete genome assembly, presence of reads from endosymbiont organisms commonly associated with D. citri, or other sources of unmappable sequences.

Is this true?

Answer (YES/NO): NO